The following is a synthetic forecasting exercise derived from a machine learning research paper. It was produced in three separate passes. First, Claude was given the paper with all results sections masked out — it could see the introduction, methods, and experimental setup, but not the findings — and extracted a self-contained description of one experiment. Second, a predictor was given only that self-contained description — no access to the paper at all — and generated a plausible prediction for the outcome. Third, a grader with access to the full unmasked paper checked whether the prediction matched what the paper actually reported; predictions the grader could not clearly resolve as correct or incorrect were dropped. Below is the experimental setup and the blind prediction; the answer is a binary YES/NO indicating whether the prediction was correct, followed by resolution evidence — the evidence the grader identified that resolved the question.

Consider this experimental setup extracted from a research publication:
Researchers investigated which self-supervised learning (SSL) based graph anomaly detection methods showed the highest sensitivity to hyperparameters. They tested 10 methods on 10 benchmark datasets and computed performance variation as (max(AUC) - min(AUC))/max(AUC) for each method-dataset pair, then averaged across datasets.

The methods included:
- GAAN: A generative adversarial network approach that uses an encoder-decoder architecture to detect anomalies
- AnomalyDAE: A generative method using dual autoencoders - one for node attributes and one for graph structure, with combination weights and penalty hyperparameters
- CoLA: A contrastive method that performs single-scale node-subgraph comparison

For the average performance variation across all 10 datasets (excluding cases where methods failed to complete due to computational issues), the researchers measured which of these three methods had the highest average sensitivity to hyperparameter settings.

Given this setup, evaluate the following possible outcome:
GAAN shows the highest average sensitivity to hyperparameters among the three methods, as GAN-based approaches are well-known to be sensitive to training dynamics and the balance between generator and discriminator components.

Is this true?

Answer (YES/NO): NO